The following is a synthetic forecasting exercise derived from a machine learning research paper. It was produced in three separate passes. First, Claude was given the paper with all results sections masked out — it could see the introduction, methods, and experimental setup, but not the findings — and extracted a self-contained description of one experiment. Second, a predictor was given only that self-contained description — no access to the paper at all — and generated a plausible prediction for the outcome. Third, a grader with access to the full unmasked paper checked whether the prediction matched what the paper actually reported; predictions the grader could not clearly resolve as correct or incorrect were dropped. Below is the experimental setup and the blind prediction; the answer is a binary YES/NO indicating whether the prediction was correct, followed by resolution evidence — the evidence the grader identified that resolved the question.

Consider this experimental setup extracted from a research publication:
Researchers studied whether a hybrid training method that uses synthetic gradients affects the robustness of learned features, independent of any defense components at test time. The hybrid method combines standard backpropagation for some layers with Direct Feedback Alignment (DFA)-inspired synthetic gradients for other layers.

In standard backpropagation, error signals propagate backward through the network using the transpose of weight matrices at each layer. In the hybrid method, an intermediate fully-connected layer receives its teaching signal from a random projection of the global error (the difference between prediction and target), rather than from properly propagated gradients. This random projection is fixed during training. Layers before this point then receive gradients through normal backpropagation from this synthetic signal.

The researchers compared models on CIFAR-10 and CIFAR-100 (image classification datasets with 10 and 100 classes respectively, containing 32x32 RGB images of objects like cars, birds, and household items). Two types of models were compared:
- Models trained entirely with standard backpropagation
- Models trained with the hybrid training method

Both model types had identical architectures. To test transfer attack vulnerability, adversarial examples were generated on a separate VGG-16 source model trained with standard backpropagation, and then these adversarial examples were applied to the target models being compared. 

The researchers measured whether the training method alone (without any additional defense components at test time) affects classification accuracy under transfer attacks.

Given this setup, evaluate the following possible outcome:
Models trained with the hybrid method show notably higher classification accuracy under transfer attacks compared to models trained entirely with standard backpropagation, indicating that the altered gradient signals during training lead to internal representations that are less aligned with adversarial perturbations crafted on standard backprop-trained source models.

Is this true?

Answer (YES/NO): YES